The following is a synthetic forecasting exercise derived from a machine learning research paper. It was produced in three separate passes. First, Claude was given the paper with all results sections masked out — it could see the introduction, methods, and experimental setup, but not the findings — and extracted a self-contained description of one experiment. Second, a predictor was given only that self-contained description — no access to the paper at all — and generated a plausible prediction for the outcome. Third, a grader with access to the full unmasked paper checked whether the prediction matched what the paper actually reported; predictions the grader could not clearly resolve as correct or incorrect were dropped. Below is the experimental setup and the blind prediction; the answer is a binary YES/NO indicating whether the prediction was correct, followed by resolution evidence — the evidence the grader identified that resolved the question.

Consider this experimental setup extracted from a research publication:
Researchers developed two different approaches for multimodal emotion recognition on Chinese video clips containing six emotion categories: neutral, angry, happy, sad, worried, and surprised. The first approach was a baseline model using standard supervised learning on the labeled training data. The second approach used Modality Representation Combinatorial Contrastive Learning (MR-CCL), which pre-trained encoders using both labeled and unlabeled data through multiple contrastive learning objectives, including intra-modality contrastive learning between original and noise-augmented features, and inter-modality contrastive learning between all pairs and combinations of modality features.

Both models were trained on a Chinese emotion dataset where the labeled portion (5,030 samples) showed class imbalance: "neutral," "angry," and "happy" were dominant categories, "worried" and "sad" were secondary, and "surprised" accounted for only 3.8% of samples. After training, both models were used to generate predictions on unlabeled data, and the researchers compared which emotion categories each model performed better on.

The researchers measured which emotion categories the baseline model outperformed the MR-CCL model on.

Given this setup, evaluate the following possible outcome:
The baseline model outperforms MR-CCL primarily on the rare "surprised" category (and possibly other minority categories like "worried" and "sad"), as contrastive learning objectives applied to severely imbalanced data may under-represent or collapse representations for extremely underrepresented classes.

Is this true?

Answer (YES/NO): NO